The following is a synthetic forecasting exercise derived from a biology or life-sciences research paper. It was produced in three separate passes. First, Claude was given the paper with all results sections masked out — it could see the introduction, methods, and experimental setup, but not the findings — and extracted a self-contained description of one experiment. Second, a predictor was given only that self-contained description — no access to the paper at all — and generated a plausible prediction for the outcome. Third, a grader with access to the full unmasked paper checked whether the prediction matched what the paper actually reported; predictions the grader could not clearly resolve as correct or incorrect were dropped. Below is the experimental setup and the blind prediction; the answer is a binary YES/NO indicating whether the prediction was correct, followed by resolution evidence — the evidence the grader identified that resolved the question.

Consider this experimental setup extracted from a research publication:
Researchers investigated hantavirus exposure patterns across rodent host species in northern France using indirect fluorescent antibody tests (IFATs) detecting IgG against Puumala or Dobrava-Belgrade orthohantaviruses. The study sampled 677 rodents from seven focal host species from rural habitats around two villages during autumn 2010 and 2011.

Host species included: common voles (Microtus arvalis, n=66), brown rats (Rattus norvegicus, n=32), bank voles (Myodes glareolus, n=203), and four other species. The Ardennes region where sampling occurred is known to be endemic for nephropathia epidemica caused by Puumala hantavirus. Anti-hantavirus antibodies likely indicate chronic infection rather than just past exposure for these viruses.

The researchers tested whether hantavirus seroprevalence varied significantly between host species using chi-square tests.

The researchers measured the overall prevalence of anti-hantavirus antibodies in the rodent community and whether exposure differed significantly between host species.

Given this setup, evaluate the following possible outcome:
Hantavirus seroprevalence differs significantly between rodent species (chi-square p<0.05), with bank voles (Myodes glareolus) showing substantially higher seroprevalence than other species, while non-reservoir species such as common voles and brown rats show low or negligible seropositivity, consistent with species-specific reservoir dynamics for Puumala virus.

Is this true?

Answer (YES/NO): NO